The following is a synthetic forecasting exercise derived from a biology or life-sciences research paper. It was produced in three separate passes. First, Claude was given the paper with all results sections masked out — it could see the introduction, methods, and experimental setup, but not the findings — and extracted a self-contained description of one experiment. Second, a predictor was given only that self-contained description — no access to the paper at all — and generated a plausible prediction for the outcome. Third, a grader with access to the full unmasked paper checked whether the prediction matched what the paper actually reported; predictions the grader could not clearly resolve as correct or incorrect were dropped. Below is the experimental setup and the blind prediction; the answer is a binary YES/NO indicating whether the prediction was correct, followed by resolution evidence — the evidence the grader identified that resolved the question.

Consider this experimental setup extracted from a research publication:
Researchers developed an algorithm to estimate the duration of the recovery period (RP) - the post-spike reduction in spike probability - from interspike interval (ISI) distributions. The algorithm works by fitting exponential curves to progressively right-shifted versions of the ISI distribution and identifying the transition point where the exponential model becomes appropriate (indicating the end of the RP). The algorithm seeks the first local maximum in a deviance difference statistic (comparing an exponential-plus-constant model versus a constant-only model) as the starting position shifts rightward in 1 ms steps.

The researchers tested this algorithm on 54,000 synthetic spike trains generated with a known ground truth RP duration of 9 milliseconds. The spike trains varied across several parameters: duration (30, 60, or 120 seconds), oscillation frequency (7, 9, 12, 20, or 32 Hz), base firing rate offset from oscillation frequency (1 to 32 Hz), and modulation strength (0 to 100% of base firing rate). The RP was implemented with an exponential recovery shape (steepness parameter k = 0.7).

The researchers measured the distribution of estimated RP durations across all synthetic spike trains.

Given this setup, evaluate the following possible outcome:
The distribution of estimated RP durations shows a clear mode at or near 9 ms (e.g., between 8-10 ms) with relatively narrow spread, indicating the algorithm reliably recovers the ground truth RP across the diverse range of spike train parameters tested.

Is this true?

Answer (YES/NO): YES